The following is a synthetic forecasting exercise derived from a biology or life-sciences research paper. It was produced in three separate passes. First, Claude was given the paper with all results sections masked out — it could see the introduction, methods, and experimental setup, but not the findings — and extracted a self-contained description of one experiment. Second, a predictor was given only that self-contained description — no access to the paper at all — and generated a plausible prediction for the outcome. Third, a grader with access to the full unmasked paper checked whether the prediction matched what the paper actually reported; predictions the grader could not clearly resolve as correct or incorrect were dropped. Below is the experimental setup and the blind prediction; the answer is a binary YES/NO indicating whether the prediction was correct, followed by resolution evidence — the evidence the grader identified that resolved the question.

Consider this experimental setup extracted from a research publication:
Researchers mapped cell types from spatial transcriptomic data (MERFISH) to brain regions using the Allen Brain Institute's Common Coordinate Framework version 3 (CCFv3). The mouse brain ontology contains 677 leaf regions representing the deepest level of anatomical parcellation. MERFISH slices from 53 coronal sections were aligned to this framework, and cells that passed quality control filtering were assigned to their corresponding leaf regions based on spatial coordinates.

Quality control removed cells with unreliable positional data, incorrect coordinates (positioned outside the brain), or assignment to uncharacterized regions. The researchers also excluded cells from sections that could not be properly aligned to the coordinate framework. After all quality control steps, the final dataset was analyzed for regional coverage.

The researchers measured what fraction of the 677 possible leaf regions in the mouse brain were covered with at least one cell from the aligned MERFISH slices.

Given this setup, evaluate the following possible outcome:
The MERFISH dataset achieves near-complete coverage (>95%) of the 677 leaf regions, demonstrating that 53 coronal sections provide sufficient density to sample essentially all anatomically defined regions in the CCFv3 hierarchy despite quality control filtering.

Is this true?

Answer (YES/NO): YES